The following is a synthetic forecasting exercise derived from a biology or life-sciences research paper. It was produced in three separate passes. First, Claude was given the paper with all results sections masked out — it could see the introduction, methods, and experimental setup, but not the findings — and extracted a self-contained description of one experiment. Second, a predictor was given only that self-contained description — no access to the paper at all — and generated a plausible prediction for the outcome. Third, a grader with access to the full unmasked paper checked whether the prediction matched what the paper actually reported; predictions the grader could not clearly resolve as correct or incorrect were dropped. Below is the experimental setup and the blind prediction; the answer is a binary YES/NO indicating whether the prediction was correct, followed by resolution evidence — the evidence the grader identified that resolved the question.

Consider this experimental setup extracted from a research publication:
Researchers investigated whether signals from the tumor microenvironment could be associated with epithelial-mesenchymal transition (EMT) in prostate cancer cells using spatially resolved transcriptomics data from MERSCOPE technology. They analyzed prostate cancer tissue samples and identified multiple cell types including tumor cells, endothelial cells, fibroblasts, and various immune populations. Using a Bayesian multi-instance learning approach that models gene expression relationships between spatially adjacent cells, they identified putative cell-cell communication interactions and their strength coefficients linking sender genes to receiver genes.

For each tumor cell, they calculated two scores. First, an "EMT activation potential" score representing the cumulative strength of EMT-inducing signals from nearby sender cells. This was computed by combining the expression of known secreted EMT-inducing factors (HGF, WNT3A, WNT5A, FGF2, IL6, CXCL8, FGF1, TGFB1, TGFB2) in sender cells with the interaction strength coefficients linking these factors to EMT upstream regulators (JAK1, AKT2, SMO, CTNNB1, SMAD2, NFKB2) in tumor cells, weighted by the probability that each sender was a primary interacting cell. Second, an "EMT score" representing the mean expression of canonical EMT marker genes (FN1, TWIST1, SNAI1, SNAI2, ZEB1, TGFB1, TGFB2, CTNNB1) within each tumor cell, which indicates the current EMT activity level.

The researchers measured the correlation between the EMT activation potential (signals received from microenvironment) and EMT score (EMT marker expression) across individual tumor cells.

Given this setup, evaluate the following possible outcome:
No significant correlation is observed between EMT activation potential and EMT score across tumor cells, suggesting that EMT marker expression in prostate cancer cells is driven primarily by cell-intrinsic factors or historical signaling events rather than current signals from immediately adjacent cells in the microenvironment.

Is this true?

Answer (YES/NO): NO